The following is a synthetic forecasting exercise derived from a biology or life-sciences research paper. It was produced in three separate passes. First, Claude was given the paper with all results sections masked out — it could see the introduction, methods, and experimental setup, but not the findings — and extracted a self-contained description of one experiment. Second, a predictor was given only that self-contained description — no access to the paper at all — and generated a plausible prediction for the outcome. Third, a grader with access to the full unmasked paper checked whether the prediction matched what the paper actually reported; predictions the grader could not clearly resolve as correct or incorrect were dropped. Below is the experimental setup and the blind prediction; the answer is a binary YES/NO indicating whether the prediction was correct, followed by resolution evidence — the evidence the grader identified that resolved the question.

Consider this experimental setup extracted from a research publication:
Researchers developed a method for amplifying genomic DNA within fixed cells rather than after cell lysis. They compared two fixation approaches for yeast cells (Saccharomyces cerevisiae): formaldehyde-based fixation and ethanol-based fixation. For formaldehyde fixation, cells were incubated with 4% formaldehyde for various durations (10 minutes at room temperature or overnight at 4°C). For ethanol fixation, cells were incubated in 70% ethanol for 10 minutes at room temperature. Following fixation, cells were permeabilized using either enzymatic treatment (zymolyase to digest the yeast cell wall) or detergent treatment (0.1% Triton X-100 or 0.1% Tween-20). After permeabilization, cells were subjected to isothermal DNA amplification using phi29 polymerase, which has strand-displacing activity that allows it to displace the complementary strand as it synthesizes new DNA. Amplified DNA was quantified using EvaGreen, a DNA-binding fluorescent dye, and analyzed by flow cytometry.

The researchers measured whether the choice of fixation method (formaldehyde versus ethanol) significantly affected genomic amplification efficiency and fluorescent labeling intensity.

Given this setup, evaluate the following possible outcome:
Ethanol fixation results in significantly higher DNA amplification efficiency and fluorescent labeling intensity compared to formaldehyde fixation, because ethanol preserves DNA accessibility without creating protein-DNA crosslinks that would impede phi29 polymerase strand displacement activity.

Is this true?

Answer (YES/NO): NO